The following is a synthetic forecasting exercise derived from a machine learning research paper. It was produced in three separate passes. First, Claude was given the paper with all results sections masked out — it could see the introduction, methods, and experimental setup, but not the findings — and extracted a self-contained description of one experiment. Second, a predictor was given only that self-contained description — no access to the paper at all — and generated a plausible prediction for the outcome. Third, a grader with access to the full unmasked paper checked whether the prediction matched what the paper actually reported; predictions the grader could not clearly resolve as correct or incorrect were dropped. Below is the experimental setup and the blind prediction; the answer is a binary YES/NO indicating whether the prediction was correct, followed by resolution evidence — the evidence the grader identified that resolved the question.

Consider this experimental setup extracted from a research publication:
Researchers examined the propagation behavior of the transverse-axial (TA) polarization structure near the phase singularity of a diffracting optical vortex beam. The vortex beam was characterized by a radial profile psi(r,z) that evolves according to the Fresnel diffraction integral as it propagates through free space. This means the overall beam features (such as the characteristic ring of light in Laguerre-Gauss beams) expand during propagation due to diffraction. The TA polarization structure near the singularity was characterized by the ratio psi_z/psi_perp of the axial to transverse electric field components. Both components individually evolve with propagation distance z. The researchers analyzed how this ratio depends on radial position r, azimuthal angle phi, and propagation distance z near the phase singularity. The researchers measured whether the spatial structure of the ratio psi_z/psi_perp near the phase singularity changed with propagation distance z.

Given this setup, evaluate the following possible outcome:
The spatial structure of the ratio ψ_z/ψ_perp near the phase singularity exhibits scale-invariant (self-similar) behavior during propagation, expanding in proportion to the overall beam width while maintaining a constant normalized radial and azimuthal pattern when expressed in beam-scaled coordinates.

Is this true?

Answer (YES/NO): NO